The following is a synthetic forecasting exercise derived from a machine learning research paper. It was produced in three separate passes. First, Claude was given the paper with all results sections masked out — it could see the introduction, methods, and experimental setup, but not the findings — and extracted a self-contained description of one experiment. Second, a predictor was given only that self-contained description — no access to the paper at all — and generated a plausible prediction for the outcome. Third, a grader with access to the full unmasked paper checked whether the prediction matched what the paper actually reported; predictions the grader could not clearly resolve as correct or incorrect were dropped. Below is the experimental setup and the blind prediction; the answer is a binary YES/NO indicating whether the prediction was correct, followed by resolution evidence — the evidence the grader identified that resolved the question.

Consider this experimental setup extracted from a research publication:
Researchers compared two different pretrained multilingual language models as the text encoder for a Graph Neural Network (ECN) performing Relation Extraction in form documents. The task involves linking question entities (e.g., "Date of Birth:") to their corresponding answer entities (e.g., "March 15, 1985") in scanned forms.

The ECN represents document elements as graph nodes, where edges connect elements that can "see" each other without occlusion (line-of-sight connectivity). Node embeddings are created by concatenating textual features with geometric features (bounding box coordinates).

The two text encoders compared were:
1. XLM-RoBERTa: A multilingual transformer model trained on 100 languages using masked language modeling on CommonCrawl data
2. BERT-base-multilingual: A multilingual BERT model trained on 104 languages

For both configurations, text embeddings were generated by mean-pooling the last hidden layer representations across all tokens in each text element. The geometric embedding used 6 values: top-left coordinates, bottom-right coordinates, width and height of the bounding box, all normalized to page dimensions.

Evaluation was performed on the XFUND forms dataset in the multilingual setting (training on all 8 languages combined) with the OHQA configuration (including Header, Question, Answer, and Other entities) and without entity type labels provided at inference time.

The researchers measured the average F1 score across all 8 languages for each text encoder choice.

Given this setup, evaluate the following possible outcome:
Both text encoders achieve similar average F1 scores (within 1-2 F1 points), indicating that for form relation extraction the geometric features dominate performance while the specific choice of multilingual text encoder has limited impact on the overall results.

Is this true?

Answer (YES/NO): YES